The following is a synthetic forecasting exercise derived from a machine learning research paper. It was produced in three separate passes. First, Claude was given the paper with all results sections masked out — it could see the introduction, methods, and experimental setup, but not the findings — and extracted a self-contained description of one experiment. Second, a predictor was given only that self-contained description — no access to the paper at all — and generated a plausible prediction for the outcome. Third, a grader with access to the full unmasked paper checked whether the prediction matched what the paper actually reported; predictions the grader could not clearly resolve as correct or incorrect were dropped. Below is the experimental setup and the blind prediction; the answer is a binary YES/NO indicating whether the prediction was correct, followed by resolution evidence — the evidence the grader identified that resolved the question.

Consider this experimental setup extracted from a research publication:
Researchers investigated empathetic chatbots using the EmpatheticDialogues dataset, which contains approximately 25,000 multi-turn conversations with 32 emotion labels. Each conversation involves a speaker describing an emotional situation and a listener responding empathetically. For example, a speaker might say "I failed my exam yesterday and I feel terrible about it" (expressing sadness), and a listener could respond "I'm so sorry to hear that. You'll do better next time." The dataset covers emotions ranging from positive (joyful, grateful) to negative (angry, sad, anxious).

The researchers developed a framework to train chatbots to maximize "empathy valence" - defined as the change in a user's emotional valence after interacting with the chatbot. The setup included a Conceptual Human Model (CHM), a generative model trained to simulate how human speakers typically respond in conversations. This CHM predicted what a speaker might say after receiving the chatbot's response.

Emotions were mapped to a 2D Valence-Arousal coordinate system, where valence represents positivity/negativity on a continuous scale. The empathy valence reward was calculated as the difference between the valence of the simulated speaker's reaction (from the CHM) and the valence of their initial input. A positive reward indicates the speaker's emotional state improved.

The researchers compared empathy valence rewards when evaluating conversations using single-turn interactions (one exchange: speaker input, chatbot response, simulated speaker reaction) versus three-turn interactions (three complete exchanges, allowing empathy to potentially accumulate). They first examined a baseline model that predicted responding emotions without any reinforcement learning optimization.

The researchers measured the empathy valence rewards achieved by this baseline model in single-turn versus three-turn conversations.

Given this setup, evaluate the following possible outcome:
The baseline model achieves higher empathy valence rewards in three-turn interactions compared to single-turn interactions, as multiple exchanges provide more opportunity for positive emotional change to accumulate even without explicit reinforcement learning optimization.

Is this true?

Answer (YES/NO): YES